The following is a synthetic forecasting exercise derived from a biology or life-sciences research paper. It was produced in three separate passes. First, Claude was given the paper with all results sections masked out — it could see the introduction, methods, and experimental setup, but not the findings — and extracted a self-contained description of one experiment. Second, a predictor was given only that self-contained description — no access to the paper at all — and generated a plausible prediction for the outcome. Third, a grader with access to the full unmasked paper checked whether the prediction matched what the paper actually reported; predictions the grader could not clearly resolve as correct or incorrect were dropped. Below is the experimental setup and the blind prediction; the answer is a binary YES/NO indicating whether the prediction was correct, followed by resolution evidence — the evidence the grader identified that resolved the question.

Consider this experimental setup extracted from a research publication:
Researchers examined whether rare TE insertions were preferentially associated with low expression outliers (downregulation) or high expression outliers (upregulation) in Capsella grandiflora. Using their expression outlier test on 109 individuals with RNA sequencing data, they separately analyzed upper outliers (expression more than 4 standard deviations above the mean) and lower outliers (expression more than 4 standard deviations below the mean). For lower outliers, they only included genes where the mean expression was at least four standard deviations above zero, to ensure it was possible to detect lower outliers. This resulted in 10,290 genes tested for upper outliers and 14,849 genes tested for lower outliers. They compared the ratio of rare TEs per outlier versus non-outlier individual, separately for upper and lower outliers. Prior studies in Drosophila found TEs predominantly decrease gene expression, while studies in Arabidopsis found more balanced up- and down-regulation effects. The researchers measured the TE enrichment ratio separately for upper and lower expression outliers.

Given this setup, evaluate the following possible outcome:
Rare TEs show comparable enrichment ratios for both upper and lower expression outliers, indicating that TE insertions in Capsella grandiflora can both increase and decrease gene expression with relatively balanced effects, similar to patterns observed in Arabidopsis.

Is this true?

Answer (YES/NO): NO